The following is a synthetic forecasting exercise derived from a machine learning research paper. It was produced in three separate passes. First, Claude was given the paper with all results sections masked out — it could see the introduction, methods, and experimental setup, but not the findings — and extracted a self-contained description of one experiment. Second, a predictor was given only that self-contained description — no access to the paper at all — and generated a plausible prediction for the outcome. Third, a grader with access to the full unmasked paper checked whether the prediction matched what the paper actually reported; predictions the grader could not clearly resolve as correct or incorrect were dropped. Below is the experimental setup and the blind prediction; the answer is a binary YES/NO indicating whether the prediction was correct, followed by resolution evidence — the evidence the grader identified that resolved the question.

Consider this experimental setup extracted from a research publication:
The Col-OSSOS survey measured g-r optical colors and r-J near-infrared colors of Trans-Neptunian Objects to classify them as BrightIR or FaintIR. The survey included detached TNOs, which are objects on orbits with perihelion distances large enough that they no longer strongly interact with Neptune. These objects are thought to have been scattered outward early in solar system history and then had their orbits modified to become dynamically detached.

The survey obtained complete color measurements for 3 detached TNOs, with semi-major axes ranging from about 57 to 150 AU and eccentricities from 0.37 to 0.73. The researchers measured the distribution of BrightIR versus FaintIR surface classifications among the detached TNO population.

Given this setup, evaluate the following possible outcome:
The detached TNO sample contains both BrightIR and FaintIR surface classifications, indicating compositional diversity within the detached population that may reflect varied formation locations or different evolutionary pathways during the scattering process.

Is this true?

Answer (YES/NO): YES